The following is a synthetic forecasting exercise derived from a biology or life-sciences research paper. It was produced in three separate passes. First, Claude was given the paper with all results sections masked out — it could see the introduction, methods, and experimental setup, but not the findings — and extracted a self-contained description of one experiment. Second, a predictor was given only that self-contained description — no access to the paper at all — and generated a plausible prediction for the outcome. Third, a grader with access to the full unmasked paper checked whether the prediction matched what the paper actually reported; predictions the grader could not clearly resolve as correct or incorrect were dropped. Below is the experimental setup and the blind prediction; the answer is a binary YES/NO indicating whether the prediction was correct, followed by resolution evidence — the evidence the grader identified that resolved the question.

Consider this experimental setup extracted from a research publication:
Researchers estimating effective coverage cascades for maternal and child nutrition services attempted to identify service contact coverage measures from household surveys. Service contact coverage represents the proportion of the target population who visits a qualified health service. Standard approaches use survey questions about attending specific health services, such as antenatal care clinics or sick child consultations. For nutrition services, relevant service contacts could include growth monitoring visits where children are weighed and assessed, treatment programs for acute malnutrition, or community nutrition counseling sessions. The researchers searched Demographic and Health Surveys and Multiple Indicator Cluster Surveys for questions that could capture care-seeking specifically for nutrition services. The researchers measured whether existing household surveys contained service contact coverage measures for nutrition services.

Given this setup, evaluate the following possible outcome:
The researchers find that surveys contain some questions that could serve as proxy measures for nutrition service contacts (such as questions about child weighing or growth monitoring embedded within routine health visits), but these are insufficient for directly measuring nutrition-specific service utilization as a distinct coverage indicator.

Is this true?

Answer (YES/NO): NO